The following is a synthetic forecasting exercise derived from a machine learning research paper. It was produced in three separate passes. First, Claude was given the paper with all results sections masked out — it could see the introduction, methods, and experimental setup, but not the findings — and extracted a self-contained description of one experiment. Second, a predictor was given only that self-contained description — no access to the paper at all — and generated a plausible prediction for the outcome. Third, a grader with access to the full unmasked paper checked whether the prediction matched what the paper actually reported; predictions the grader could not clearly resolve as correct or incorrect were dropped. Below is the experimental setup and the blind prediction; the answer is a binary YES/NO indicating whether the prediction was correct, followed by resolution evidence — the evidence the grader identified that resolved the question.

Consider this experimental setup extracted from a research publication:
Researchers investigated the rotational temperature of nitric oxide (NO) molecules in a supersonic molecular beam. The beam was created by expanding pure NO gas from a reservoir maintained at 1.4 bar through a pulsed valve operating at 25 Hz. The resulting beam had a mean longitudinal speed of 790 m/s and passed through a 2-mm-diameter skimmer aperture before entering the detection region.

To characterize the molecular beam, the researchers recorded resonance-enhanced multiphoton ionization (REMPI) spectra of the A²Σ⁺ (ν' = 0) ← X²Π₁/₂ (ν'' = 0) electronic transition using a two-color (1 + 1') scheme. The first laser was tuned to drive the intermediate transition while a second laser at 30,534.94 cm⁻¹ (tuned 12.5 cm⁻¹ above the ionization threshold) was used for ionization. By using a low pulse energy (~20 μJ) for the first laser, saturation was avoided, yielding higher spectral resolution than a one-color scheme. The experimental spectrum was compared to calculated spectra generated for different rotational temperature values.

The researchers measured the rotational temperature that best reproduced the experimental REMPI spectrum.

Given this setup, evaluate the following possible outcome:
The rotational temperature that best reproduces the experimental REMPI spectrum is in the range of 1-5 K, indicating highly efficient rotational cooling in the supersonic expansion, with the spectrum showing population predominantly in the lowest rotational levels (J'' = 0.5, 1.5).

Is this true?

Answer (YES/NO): NO